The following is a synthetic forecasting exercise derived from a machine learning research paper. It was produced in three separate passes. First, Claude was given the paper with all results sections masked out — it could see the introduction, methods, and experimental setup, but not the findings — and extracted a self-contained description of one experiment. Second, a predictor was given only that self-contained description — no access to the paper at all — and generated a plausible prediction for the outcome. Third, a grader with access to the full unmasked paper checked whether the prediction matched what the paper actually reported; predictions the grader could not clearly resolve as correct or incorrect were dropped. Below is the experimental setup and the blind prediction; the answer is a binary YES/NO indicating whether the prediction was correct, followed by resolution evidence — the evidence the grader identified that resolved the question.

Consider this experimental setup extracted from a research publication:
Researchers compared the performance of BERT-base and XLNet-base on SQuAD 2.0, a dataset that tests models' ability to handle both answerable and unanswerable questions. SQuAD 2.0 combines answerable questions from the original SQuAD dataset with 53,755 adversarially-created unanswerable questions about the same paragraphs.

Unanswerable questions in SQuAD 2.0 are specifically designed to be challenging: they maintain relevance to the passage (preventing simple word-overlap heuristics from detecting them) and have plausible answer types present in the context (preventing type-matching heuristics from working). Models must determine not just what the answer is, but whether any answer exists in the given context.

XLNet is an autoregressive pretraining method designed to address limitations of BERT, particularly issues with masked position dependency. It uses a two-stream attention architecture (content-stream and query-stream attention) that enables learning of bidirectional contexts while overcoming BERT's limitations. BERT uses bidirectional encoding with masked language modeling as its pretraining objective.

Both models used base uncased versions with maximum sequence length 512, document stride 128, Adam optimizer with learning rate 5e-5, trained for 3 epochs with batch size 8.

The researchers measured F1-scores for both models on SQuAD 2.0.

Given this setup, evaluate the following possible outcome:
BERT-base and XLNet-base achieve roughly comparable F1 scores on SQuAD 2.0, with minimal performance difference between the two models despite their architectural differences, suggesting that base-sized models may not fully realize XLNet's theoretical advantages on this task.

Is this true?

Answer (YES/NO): YES